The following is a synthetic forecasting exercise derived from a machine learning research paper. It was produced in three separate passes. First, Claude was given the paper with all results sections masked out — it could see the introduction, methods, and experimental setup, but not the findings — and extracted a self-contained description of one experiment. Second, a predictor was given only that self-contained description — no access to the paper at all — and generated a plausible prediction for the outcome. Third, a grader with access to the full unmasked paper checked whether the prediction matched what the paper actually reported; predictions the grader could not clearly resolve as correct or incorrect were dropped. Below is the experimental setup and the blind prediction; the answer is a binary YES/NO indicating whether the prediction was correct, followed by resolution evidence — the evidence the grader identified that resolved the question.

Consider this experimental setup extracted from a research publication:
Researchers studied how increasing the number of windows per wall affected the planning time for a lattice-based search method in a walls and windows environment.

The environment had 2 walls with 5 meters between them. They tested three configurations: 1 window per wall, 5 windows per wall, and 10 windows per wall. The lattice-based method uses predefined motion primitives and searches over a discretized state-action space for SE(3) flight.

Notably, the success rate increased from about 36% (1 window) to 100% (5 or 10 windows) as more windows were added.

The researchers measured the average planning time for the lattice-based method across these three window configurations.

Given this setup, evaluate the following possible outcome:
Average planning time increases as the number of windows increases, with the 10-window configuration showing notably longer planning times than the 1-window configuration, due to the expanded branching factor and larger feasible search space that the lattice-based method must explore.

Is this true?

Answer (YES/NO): NO